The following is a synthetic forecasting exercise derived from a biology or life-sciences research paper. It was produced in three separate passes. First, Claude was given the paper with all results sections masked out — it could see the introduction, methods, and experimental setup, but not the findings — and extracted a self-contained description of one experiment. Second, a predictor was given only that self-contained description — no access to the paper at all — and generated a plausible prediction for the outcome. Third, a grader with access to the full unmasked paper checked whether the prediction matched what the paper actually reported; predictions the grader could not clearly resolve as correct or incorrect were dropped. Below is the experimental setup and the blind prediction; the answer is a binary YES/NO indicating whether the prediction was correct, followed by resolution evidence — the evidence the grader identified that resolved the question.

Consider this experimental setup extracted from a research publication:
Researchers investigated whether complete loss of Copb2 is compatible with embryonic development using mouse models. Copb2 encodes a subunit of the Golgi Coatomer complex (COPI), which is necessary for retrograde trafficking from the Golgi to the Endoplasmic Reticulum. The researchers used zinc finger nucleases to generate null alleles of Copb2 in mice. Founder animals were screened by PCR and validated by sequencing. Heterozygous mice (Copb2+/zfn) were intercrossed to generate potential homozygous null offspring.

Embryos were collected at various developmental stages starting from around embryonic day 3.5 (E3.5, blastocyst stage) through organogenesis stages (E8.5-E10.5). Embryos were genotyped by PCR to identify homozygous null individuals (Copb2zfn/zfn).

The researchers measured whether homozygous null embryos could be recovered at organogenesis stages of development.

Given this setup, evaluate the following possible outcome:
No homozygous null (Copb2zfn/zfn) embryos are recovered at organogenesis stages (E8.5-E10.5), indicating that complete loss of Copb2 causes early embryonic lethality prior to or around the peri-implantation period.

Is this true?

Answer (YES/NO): YES